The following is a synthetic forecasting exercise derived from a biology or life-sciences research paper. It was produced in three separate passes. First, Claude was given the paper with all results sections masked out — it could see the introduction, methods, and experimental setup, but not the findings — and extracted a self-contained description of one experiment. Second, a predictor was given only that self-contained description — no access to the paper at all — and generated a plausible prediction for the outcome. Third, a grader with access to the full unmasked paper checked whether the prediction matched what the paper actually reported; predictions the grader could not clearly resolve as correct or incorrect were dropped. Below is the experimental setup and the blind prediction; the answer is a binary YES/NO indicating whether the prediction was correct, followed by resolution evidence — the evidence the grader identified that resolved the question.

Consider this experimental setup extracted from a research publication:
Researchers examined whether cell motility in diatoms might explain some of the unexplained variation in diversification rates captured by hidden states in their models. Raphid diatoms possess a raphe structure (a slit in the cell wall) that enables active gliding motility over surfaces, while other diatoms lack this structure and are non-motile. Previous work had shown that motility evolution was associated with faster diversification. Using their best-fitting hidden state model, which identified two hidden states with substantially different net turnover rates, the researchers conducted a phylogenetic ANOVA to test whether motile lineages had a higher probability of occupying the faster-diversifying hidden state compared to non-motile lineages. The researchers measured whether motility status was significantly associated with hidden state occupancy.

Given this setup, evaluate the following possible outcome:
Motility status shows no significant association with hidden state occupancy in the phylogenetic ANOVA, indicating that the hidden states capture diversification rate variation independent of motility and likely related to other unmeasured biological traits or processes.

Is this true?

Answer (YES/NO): YES